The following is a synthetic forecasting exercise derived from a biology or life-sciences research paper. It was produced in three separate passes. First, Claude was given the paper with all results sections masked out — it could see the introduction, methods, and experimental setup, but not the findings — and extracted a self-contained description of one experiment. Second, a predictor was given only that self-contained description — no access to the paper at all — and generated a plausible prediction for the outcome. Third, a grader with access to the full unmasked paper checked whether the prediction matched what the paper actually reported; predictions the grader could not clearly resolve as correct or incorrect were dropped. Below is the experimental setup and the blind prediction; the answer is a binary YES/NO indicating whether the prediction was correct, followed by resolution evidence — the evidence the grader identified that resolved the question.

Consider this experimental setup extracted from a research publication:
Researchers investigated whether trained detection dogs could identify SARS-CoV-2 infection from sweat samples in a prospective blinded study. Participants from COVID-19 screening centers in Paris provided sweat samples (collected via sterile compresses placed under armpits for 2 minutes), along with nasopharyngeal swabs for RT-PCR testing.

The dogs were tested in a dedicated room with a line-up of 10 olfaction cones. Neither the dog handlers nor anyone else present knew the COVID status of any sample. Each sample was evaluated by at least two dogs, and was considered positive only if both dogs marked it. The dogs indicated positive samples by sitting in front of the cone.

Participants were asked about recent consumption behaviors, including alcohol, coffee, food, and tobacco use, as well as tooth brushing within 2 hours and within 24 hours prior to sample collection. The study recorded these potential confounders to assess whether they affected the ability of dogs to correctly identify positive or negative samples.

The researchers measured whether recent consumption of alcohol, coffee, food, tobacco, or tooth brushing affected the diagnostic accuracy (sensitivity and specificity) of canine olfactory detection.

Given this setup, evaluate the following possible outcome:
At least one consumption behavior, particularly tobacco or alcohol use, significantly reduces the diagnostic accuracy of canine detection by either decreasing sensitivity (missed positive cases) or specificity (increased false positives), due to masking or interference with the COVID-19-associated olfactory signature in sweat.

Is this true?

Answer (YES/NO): NO